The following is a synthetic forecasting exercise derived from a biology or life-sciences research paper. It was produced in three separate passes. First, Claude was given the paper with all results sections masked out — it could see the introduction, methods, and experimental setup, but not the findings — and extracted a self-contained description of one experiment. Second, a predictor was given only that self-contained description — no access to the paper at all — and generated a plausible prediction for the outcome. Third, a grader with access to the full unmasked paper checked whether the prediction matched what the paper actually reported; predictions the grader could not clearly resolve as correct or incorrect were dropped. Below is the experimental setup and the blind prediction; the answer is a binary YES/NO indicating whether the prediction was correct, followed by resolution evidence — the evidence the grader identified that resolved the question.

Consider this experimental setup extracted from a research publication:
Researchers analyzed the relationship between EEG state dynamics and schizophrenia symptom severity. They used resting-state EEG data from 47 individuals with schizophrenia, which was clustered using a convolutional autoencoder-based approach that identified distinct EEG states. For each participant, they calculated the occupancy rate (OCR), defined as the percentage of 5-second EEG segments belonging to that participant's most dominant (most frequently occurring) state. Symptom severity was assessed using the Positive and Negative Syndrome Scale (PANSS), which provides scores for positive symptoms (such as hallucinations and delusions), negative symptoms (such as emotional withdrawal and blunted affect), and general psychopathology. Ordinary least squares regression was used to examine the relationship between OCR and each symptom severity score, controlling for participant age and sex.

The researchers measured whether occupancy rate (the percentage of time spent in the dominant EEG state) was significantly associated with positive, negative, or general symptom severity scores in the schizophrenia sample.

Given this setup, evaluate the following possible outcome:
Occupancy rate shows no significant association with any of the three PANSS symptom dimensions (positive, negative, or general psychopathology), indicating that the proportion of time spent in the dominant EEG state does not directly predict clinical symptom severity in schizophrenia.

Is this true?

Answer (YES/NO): NO